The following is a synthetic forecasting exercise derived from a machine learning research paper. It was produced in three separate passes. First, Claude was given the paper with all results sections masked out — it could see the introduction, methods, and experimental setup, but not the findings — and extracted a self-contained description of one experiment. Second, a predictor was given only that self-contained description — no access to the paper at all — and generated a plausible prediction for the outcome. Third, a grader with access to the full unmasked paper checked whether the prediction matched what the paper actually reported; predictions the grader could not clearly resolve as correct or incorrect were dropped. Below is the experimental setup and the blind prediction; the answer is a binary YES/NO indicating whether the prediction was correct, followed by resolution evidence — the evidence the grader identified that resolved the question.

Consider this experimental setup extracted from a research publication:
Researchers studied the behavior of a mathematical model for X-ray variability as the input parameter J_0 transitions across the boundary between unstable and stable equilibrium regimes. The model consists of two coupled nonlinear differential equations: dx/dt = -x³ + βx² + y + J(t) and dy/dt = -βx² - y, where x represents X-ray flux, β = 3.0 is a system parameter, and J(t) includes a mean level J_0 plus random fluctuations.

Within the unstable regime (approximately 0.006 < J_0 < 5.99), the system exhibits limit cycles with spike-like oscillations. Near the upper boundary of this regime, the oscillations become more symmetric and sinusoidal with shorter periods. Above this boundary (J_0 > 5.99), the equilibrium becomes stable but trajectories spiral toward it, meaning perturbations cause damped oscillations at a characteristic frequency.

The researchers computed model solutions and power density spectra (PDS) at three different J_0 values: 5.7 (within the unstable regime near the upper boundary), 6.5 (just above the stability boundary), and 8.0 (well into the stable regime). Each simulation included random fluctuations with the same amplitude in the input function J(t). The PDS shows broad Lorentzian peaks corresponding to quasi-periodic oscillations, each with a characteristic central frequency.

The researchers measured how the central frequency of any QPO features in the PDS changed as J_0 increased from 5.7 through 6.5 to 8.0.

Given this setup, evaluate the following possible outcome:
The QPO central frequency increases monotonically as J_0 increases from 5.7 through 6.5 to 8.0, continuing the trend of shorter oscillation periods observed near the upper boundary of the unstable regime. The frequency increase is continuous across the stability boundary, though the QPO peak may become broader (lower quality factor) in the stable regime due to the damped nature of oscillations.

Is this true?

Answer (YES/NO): YES